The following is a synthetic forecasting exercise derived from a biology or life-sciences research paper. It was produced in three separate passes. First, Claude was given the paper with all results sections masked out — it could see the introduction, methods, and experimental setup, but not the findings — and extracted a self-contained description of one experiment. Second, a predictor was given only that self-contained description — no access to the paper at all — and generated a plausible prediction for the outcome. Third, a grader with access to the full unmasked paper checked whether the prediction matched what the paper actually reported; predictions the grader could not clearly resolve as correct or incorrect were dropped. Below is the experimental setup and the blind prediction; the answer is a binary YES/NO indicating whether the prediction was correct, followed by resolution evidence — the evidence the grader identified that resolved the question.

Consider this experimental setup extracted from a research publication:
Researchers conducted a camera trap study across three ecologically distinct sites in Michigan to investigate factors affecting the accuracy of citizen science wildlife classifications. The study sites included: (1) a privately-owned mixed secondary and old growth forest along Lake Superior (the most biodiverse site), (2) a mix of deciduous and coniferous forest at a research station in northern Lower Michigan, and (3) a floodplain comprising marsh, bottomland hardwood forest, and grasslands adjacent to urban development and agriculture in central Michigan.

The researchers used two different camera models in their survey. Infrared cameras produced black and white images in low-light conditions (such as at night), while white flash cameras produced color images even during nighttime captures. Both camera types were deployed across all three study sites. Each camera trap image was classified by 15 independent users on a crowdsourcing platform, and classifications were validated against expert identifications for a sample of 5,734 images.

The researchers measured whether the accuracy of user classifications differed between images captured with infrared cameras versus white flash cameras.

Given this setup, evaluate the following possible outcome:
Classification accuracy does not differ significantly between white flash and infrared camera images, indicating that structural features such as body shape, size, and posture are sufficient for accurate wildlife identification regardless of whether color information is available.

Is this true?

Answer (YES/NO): YES